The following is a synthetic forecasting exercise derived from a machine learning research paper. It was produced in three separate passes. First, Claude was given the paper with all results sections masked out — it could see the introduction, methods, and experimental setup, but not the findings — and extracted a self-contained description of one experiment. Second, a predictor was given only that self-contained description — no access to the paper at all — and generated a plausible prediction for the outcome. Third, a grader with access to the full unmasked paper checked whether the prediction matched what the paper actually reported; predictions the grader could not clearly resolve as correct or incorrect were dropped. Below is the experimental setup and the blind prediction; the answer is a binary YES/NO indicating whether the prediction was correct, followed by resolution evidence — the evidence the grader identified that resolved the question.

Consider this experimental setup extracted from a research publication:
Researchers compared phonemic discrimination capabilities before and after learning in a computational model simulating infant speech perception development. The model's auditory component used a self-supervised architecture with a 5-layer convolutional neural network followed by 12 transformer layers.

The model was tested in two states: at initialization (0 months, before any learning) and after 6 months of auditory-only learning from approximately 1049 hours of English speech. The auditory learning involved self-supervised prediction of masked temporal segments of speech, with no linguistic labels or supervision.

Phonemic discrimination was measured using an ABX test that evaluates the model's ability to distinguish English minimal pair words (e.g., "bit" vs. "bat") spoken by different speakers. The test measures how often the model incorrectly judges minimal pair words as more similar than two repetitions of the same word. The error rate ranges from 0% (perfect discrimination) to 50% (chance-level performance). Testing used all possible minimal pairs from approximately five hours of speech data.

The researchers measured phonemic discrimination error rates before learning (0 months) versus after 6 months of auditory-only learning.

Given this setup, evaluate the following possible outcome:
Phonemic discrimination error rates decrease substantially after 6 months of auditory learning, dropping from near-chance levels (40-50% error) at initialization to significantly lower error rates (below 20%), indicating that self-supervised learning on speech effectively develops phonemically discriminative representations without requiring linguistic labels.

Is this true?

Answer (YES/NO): YES